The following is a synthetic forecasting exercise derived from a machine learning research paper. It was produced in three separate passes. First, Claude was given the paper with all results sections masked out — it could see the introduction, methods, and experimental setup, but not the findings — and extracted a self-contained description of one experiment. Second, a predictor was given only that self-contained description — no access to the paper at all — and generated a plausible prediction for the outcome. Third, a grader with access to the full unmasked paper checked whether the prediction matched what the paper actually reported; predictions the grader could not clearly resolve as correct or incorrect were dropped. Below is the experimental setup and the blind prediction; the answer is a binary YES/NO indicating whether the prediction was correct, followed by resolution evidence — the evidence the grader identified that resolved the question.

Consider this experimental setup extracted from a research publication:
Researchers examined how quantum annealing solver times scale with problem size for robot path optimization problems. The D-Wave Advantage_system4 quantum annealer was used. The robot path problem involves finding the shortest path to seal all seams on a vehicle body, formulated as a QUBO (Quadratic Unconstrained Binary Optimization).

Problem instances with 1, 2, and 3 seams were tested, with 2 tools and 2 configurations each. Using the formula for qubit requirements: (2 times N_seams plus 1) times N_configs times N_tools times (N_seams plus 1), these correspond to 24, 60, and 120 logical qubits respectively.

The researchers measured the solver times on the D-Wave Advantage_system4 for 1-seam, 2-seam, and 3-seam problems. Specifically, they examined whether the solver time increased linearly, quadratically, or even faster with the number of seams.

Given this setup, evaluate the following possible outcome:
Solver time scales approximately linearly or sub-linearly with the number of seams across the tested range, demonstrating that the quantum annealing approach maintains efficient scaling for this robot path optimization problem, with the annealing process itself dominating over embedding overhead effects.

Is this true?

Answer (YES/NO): NO